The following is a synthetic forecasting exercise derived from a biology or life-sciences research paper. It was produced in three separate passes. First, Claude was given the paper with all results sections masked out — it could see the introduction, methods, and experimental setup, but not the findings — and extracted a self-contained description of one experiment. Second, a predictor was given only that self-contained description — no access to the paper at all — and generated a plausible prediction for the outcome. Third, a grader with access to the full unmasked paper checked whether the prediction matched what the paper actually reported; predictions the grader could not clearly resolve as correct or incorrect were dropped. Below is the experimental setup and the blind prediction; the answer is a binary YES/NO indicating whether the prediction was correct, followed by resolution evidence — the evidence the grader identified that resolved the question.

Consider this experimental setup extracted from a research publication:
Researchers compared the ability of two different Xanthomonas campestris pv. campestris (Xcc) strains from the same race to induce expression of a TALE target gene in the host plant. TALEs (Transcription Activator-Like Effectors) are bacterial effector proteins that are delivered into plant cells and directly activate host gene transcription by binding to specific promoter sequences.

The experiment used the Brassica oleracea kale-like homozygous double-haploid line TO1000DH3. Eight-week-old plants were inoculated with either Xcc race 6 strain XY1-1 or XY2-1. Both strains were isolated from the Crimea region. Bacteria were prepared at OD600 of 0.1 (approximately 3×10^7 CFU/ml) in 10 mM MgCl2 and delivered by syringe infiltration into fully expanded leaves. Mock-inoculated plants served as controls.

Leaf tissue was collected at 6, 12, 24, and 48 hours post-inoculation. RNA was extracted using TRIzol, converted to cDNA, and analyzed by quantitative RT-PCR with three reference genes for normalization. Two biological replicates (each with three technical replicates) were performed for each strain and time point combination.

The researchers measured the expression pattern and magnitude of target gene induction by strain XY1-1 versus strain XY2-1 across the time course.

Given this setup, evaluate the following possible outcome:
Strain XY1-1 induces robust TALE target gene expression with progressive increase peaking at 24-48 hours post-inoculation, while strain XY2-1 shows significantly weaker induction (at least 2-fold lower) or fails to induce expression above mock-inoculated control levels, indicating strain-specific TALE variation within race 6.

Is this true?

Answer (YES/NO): NO